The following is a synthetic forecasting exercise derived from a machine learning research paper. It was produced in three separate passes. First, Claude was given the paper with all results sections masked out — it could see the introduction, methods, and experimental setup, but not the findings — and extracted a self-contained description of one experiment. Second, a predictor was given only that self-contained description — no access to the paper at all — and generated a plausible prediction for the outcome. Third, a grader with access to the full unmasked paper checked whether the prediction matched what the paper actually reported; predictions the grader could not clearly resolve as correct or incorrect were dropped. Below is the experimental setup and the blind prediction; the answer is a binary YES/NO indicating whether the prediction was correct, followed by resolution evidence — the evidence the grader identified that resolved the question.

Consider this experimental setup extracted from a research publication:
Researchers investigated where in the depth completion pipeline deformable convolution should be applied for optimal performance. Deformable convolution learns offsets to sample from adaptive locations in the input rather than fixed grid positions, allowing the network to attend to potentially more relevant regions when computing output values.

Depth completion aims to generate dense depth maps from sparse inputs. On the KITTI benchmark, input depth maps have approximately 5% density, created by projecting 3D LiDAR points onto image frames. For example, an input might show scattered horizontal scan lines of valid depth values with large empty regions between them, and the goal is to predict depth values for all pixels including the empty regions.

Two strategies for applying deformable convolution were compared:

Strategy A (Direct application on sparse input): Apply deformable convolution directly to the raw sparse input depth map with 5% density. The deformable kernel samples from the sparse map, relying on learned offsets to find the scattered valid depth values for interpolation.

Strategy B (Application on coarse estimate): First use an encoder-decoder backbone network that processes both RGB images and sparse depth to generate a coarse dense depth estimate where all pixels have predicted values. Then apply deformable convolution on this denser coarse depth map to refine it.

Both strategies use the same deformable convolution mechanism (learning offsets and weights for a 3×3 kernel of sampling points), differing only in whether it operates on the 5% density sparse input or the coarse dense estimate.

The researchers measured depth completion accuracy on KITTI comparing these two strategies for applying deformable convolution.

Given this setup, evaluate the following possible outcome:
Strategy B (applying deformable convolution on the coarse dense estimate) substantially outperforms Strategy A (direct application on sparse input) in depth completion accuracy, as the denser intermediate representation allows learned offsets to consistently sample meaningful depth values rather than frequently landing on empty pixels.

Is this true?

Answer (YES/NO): YES